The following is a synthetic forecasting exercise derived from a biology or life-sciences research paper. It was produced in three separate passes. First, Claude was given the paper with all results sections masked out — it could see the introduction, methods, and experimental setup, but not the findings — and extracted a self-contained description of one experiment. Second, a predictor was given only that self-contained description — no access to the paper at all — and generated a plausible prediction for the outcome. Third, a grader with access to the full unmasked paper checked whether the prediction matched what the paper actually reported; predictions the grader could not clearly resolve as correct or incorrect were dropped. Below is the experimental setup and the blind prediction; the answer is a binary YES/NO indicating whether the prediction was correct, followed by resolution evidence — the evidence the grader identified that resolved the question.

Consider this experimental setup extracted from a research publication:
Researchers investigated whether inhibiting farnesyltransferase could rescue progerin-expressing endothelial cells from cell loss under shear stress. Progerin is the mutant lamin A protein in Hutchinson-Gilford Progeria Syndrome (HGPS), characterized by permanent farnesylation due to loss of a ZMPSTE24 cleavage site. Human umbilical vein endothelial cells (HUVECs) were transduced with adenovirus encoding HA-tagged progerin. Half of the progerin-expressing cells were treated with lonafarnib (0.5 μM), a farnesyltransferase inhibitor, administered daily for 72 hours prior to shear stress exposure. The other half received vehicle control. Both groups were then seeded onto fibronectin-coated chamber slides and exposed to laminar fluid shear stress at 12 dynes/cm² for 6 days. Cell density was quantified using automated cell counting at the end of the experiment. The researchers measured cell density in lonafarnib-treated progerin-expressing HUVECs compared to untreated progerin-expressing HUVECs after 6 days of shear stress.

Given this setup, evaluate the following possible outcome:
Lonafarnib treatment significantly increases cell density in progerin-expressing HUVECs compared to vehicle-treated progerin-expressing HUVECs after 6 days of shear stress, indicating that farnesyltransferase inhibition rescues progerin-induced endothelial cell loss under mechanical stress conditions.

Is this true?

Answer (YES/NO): NO